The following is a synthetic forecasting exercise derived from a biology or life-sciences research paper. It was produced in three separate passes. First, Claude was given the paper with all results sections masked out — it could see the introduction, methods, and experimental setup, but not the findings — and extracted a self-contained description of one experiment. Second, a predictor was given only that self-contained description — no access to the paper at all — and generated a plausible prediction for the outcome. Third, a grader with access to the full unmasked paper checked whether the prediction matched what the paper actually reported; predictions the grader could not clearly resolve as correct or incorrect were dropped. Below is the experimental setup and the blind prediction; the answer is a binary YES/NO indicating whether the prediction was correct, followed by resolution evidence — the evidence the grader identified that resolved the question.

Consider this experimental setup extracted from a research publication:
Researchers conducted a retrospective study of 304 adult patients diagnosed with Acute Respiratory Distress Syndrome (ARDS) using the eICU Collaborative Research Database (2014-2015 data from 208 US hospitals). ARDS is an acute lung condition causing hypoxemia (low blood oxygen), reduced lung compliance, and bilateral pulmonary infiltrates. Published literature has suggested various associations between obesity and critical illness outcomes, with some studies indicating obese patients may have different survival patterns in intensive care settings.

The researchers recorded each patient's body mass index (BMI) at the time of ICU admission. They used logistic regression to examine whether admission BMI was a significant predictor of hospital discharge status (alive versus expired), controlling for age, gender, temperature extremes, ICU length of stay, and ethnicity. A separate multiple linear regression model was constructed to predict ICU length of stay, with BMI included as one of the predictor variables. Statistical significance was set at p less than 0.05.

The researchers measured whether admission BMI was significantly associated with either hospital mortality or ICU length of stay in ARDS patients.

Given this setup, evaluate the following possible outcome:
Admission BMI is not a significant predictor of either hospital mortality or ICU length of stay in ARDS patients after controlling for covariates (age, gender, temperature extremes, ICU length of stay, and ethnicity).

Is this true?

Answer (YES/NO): YES